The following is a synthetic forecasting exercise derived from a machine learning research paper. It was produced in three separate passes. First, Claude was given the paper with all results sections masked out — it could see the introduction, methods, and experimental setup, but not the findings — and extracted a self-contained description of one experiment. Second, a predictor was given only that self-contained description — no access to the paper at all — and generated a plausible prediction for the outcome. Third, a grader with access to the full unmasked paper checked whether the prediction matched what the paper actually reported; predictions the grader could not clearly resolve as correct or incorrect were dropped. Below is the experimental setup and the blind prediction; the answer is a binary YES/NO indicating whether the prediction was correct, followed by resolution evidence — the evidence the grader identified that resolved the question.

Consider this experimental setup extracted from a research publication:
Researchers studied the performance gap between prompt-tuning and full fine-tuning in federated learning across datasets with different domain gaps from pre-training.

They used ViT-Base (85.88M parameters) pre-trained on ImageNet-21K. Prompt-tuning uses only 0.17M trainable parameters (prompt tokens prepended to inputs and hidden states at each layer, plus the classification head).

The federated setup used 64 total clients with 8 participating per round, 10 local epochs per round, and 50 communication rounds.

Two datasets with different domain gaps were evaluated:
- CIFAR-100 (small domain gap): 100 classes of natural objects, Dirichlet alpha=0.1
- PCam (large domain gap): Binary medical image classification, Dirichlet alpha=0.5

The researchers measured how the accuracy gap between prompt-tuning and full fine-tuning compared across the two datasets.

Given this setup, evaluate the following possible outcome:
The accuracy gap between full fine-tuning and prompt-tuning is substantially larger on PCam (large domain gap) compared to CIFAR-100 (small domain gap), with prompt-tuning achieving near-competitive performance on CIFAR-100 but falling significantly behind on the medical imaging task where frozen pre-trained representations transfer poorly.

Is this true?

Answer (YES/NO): NO